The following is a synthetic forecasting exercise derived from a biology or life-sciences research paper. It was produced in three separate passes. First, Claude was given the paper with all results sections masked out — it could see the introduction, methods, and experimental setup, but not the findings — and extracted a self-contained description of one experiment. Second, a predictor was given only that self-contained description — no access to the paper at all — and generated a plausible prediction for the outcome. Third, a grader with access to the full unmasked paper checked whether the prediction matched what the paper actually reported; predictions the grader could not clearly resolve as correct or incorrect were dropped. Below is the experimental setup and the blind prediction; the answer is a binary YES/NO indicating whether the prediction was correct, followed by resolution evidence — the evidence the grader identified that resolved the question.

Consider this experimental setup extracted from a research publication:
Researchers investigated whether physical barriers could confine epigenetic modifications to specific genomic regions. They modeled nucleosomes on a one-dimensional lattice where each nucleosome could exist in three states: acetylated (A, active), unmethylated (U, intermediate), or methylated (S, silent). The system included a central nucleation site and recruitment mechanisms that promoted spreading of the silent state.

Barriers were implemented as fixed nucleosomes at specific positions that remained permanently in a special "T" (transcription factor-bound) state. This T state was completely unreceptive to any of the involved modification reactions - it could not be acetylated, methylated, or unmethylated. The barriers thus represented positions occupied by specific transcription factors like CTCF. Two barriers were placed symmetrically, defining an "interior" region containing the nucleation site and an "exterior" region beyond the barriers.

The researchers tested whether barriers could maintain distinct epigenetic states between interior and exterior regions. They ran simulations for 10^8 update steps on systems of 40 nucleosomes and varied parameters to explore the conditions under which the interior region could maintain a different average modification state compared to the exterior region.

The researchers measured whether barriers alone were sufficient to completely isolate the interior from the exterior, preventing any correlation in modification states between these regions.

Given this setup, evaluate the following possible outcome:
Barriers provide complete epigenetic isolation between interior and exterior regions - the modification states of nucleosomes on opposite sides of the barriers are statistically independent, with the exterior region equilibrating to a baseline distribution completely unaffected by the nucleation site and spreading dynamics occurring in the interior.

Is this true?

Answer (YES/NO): NO